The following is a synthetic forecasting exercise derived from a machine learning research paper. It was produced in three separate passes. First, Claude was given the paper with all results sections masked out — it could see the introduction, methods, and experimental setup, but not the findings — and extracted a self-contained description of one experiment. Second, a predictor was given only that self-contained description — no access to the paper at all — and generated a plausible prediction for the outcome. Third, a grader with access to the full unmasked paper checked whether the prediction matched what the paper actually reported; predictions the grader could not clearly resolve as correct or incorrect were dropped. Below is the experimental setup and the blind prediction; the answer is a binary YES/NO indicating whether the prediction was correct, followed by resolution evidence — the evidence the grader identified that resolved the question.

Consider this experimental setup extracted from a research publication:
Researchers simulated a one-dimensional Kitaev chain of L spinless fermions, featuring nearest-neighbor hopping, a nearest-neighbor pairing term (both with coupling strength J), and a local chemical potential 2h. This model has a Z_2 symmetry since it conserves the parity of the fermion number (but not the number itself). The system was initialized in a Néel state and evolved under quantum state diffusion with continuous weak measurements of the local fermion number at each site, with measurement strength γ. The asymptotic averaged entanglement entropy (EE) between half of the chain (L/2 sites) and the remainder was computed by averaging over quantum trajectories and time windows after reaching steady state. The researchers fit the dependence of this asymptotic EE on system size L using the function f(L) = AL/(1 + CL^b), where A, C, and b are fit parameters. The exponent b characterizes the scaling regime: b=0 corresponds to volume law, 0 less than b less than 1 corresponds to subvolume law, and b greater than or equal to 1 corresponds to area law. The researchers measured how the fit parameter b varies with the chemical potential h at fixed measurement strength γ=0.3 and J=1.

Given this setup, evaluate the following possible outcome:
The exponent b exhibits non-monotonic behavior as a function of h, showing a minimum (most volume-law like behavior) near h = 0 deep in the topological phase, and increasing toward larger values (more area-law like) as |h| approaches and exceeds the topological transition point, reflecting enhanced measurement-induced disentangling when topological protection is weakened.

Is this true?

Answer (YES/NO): NO